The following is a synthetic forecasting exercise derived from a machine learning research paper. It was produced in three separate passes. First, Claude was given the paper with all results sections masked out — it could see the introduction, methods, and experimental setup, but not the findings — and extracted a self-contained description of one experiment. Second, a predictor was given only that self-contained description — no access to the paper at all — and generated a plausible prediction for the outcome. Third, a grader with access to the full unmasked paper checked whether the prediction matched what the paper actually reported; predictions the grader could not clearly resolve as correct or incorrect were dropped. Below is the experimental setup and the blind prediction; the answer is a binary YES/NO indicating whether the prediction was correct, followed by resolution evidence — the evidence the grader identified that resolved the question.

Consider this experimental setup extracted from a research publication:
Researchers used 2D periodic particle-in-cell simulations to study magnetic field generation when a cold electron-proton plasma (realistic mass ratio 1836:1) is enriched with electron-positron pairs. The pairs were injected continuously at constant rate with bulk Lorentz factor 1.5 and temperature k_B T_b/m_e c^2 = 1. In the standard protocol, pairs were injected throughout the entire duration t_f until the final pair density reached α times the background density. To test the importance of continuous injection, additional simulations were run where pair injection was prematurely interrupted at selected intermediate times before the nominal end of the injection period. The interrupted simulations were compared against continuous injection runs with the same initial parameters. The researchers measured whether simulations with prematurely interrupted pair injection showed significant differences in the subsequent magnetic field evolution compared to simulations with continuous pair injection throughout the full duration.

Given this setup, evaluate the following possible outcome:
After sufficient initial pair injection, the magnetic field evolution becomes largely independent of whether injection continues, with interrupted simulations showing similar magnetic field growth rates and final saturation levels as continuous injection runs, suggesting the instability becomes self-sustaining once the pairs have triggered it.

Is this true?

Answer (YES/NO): NO